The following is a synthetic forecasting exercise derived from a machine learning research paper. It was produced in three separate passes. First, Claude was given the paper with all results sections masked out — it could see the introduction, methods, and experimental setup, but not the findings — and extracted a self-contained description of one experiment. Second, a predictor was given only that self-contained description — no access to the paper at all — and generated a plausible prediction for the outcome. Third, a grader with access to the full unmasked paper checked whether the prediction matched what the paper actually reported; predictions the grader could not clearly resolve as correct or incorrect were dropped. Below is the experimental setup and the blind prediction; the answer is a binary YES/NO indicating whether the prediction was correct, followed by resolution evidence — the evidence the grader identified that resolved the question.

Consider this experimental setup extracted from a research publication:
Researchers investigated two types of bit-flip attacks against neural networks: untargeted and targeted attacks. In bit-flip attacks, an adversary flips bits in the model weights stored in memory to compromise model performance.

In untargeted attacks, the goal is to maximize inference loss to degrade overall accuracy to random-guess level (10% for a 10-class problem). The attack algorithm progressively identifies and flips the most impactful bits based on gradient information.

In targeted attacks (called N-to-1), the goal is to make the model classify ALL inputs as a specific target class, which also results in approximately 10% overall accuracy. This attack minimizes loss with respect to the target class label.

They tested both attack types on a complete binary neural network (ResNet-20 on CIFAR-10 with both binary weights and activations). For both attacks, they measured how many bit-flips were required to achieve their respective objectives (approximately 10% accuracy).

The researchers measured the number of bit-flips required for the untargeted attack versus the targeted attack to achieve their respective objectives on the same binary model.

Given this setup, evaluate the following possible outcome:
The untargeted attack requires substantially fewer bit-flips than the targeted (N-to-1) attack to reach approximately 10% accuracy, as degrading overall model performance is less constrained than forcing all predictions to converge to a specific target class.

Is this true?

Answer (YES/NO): NO